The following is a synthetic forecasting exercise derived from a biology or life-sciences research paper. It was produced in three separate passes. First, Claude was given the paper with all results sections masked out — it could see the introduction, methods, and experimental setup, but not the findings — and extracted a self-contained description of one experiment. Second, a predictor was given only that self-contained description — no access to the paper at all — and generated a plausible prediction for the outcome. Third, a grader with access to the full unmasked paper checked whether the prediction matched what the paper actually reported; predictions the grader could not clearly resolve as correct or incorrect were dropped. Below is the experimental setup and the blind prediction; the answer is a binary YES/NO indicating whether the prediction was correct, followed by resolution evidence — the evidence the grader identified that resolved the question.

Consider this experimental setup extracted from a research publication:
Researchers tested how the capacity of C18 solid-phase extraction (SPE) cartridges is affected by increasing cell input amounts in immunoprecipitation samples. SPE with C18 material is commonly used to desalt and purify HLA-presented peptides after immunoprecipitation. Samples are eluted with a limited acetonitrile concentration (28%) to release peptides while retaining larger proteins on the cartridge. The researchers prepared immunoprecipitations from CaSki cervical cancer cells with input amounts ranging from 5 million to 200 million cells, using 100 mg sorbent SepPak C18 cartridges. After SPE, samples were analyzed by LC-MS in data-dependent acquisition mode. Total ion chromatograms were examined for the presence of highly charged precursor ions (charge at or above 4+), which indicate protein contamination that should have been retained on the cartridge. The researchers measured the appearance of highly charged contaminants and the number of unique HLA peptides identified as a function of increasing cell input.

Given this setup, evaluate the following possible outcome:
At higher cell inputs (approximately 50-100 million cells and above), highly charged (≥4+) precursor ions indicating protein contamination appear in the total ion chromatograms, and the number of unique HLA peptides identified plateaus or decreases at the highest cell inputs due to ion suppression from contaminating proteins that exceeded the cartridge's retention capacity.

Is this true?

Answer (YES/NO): YES